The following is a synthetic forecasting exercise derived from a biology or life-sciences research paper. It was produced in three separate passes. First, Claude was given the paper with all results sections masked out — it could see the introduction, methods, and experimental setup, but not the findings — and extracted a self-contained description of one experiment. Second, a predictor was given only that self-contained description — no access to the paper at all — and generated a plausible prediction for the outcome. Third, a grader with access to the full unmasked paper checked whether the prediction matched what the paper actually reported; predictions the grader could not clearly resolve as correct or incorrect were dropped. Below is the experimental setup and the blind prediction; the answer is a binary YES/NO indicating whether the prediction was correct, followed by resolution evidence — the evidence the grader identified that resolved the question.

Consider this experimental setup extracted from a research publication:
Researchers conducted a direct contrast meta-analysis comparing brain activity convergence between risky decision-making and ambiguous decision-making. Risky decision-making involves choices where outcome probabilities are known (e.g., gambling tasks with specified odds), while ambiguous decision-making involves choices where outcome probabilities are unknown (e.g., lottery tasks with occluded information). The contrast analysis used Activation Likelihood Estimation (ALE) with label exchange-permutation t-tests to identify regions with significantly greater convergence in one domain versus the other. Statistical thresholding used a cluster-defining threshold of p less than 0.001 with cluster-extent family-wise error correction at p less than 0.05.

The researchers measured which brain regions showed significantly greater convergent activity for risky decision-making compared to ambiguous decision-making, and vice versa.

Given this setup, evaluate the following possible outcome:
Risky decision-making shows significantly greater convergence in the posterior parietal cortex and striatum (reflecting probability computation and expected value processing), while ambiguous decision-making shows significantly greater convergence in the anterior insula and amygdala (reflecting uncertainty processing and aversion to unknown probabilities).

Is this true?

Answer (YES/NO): NO